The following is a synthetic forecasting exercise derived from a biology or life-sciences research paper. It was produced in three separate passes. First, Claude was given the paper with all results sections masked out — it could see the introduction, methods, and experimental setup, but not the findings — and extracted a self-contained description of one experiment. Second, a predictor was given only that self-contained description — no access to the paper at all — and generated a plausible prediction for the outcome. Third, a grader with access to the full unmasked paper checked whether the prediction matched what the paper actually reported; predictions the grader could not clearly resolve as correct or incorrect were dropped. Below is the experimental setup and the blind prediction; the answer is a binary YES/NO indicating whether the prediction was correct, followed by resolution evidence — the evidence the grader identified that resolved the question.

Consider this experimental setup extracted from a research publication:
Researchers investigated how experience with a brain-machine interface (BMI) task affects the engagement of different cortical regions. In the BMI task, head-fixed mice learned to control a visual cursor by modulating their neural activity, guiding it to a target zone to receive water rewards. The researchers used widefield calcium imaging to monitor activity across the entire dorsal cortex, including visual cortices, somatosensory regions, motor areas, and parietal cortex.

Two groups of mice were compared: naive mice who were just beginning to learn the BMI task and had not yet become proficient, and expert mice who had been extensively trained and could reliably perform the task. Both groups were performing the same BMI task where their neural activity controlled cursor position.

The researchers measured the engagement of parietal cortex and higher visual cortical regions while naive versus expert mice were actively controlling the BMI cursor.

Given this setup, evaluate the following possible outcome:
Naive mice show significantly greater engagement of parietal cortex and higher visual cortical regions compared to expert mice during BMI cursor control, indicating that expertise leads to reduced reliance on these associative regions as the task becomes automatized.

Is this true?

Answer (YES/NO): NO